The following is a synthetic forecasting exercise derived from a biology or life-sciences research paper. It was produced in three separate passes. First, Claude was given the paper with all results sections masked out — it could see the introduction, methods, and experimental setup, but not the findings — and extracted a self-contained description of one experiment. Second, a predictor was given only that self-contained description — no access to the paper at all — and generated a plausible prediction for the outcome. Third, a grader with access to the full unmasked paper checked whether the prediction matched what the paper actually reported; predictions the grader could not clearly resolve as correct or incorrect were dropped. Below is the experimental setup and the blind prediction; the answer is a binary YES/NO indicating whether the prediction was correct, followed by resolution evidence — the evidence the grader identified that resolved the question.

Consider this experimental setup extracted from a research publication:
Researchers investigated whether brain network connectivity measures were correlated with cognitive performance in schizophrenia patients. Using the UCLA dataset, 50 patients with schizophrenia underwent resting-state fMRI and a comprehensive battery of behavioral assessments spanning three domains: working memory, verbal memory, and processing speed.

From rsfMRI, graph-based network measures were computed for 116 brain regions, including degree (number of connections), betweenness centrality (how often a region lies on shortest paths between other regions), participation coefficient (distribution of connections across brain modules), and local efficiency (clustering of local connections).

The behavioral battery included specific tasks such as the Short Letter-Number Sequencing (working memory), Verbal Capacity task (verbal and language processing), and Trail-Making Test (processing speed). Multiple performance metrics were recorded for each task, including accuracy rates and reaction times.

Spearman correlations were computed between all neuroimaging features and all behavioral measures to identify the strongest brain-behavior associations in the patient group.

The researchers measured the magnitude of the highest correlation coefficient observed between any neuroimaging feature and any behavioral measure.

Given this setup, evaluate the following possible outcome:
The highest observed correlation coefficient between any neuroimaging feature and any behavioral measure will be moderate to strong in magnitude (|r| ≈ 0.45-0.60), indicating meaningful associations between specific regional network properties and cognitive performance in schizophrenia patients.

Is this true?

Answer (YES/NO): YES